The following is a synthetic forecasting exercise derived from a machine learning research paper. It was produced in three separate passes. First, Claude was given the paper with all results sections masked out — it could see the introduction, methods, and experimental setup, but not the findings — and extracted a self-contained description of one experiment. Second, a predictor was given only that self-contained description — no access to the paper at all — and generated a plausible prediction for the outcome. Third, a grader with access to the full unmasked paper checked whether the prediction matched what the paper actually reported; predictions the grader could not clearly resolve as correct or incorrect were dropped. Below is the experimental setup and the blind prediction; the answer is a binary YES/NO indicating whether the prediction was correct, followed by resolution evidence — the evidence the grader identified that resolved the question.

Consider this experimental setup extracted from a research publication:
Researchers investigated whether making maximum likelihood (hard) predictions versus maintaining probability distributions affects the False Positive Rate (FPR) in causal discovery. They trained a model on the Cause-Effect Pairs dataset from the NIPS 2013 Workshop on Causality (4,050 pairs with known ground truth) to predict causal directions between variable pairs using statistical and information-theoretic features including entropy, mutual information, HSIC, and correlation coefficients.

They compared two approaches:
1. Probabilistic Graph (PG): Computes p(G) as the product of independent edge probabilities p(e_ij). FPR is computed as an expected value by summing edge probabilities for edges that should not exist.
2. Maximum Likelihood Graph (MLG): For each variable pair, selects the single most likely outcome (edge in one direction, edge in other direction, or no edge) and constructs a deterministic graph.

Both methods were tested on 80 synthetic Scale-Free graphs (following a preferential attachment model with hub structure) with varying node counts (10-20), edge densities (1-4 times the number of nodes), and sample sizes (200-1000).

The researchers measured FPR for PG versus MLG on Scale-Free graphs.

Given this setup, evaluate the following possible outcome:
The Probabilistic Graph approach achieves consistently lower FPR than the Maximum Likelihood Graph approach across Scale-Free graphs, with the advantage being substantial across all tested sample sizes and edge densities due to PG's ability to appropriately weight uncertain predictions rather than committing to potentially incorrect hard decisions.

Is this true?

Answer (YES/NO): NO